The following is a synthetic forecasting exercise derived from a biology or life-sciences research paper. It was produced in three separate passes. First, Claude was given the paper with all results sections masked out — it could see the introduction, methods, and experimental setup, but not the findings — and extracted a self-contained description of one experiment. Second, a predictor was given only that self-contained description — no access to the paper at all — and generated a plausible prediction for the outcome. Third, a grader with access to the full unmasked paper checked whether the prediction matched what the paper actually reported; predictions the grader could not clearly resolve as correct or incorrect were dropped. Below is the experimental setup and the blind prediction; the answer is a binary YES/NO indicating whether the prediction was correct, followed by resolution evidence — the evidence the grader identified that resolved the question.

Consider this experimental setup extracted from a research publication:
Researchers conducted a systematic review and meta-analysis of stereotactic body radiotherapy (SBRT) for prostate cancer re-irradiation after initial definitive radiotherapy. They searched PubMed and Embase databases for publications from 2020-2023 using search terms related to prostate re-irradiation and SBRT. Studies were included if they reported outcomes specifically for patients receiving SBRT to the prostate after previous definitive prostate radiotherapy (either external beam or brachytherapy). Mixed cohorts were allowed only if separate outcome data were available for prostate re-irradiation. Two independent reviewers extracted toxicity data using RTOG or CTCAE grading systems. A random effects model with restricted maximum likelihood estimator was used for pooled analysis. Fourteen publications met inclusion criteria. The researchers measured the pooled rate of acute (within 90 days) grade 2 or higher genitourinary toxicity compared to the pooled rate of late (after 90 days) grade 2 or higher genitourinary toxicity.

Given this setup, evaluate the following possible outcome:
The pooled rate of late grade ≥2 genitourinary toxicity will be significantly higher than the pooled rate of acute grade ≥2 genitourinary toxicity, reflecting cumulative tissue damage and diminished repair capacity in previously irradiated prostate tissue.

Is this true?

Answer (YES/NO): YES